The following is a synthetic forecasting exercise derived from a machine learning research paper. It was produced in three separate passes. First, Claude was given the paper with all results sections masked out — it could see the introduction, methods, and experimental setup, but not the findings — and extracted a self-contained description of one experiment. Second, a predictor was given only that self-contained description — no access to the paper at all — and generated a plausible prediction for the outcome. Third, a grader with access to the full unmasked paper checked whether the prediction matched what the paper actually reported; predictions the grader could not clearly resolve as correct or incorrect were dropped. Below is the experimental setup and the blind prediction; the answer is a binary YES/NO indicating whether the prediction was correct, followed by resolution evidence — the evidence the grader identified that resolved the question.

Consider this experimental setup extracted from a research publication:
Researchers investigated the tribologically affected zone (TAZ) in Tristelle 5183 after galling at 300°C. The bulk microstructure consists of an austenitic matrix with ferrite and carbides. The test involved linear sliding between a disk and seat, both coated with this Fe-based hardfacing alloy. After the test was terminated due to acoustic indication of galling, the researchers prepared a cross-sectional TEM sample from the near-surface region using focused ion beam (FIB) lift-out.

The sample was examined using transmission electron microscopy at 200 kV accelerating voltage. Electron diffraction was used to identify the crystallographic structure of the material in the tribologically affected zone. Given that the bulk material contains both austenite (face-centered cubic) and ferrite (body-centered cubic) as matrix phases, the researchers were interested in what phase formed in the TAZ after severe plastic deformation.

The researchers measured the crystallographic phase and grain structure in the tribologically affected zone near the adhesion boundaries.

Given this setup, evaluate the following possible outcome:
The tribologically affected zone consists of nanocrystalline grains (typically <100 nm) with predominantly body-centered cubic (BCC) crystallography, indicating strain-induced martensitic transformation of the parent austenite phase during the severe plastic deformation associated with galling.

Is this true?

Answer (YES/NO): NO